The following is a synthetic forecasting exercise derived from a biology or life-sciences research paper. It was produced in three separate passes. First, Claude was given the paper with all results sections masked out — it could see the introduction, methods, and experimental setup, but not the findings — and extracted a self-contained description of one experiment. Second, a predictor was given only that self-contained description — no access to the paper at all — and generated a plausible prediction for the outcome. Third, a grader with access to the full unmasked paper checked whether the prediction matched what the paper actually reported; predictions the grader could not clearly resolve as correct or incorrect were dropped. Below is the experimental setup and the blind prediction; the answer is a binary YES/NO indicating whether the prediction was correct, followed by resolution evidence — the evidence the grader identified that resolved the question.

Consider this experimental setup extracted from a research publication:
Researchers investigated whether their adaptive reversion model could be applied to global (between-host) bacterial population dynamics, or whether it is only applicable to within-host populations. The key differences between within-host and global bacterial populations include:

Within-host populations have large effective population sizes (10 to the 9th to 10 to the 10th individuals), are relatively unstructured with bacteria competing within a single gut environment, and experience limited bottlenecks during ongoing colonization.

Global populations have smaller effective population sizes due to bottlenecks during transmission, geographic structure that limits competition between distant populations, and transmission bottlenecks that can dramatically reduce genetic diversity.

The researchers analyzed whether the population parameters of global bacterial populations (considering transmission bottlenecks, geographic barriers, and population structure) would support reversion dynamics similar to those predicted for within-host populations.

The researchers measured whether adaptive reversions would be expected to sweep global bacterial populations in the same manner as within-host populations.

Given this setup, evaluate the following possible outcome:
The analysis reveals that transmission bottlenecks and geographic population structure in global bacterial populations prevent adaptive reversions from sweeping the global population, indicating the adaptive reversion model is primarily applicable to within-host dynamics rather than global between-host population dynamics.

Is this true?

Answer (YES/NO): YES